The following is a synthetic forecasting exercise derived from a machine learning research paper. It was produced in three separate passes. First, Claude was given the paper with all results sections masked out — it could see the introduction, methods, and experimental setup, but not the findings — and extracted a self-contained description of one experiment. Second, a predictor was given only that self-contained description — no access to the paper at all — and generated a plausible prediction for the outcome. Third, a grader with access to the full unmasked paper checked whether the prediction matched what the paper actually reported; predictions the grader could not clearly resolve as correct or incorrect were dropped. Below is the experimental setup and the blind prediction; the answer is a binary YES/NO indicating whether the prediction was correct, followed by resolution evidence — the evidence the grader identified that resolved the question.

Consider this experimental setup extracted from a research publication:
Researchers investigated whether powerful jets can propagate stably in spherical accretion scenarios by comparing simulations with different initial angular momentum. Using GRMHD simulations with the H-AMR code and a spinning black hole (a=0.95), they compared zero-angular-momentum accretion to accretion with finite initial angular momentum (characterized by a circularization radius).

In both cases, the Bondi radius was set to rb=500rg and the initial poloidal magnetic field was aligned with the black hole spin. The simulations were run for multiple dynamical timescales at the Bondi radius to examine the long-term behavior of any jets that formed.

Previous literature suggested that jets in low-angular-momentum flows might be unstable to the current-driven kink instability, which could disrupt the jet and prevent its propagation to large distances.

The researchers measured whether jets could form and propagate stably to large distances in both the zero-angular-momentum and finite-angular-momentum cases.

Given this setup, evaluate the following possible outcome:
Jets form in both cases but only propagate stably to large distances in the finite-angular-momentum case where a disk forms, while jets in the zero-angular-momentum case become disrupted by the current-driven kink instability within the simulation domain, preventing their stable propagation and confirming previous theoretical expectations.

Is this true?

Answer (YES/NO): NO